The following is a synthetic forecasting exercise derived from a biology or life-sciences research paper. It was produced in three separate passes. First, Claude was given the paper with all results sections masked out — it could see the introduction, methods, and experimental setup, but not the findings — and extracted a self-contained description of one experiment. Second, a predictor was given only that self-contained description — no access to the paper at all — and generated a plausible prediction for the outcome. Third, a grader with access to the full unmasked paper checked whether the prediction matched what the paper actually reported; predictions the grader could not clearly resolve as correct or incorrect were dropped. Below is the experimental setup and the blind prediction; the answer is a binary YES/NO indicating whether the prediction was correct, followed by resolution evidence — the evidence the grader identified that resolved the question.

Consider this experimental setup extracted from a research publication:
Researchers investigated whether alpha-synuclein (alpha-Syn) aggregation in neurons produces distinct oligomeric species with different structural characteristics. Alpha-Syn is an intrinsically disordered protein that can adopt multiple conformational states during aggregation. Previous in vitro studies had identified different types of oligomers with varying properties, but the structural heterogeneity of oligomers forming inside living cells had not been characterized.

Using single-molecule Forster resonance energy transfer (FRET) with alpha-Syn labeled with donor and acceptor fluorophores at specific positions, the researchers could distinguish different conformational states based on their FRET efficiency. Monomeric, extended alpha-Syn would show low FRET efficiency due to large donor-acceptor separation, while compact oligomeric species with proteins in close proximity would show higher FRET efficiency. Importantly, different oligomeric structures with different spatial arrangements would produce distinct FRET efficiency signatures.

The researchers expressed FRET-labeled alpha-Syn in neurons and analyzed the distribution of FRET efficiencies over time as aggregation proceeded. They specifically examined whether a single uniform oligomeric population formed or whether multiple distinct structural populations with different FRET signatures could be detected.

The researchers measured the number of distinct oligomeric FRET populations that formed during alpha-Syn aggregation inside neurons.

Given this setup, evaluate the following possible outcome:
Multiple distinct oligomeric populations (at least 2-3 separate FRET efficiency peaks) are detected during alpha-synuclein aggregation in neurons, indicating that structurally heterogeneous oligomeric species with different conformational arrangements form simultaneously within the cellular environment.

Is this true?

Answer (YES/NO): NO